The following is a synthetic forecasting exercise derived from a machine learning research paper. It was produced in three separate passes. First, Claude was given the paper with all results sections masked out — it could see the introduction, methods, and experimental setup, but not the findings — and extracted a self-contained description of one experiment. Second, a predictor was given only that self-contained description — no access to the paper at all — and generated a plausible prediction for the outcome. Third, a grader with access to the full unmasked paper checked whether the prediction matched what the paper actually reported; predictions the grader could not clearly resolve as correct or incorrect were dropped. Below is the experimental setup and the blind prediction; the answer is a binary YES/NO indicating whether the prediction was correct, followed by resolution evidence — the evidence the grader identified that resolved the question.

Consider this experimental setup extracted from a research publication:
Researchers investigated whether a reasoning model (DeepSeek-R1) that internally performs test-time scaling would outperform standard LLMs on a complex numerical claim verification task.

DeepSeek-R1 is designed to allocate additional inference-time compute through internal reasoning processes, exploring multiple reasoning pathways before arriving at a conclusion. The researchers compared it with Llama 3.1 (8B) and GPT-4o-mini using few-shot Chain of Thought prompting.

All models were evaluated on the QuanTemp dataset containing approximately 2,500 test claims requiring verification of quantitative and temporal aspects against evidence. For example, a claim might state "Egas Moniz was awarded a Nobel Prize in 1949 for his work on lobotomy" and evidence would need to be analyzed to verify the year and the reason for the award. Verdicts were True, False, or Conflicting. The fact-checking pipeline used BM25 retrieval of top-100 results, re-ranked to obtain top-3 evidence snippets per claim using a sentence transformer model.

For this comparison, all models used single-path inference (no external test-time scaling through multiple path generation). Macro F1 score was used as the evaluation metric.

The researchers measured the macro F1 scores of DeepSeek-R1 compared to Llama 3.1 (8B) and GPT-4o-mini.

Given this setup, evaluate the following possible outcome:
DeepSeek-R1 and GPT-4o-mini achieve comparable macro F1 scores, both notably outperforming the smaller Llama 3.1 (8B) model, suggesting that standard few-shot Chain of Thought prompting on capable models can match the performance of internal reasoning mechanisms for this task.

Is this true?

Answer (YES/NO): NO